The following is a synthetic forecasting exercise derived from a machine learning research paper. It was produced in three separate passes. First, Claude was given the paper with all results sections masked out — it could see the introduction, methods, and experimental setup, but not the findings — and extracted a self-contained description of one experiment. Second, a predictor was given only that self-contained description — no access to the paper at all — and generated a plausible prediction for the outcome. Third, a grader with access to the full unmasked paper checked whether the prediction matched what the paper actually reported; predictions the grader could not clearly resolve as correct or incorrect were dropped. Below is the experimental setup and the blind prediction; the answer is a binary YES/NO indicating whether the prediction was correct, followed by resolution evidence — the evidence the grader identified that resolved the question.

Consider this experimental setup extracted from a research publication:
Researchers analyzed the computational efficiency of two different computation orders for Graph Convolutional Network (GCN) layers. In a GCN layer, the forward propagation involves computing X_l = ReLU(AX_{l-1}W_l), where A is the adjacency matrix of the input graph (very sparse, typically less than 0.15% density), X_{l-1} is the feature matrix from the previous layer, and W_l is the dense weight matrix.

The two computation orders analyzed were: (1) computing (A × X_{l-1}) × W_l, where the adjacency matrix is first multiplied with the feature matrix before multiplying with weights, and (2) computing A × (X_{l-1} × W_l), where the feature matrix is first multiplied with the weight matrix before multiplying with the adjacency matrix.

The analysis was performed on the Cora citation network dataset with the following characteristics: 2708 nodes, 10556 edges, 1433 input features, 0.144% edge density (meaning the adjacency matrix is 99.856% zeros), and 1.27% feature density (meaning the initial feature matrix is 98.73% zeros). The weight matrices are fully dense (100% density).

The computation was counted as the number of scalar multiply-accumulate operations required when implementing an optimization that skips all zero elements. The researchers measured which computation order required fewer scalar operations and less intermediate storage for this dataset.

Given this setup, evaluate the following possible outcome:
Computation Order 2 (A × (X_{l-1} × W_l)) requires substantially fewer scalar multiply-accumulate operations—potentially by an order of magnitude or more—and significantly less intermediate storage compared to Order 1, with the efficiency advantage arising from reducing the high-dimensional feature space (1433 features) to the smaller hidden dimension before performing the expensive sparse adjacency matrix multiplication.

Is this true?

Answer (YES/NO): YES